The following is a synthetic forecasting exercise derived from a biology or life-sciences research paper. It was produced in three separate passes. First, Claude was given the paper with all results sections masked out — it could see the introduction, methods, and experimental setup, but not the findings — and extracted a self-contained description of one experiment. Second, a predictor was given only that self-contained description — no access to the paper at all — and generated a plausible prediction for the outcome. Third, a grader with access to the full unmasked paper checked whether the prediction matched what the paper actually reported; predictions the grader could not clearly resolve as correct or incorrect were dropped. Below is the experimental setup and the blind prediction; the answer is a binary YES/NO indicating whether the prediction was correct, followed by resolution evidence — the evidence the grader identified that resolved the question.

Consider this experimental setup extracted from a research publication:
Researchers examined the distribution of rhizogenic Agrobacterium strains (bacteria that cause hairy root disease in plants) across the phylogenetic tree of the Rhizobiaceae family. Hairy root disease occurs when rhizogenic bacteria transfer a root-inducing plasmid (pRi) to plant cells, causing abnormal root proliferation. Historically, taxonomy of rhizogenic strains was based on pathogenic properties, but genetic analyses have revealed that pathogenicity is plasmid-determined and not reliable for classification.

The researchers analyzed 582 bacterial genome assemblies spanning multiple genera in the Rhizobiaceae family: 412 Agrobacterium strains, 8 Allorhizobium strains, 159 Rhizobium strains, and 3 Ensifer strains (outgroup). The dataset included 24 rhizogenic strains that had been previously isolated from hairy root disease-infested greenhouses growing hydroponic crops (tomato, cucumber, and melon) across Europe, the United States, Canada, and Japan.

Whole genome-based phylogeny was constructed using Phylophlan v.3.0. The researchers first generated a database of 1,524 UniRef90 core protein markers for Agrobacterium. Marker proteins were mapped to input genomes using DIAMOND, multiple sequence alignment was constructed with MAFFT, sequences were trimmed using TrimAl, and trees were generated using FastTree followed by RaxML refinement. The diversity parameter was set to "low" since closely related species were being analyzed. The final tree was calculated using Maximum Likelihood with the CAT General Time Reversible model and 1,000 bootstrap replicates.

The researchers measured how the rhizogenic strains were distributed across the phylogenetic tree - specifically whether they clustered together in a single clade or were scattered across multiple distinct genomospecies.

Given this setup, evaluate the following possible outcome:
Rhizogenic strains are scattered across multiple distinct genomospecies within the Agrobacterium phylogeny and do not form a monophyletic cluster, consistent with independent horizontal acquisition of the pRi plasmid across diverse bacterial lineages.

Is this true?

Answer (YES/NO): YES